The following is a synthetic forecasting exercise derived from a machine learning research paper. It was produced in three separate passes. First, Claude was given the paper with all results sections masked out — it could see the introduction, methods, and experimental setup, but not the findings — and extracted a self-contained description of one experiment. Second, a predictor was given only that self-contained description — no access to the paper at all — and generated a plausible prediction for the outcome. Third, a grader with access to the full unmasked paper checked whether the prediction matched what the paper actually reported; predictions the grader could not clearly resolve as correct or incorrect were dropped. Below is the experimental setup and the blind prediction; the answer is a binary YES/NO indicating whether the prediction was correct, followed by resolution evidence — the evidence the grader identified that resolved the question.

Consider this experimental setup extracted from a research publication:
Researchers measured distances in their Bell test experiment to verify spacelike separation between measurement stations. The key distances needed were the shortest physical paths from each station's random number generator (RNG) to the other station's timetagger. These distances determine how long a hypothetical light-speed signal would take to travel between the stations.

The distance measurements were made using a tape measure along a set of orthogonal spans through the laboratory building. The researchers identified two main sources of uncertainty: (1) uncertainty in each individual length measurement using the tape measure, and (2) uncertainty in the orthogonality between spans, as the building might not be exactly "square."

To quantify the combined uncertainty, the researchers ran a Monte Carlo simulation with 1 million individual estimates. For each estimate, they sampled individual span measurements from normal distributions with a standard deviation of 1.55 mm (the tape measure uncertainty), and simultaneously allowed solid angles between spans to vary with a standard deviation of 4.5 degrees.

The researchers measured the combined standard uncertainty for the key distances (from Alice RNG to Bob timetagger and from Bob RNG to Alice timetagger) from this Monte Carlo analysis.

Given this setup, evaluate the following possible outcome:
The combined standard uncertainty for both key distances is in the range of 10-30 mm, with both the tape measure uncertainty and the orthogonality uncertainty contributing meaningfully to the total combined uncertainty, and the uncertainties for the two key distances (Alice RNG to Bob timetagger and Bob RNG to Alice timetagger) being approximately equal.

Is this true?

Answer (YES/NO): NO